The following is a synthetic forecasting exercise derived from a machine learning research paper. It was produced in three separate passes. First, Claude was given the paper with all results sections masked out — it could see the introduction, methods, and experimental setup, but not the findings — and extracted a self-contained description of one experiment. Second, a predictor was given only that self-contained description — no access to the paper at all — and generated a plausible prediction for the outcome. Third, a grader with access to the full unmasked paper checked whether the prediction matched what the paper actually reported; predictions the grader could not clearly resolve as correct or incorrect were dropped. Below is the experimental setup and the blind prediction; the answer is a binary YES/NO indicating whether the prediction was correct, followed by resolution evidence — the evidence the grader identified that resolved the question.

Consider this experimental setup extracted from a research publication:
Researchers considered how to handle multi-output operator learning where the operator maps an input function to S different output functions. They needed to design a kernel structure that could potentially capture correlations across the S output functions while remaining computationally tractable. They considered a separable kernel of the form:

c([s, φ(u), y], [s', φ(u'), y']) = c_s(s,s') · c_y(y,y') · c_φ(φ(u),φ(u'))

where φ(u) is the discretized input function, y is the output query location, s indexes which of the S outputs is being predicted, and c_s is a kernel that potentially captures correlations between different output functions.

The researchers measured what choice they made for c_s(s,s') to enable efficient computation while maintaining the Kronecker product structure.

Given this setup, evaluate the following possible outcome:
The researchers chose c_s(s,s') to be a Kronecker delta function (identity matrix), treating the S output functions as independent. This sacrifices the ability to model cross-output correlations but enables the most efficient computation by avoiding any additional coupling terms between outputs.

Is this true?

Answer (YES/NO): YES